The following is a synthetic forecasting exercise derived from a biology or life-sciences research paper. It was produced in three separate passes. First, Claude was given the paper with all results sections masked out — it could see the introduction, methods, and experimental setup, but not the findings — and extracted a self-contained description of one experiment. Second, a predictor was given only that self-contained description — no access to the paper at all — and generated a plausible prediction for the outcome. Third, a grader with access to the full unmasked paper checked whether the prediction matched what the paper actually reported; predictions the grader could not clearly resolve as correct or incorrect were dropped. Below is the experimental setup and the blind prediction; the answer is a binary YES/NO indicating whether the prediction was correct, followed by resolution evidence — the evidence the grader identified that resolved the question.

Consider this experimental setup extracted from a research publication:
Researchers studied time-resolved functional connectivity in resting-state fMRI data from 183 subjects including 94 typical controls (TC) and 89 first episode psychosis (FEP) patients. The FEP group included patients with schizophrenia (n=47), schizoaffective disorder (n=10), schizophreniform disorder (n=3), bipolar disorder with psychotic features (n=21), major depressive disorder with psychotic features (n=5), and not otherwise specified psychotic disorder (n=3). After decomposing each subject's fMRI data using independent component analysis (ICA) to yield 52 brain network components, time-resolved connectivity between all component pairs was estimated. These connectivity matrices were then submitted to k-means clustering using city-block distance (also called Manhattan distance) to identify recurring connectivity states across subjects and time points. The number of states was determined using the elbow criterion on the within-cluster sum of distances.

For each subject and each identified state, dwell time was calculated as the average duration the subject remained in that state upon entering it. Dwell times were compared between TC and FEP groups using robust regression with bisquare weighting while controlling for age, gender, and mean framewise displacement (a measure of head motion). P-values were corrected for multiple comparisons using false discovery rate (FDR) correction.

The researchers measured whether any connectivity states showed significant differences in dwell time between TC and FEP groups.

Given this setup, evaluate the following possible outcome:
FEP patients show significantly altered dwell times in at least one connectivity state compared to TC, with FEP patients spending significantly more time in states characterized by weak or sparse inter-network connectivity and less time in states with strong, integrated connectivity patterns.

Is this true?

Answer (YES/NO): YES